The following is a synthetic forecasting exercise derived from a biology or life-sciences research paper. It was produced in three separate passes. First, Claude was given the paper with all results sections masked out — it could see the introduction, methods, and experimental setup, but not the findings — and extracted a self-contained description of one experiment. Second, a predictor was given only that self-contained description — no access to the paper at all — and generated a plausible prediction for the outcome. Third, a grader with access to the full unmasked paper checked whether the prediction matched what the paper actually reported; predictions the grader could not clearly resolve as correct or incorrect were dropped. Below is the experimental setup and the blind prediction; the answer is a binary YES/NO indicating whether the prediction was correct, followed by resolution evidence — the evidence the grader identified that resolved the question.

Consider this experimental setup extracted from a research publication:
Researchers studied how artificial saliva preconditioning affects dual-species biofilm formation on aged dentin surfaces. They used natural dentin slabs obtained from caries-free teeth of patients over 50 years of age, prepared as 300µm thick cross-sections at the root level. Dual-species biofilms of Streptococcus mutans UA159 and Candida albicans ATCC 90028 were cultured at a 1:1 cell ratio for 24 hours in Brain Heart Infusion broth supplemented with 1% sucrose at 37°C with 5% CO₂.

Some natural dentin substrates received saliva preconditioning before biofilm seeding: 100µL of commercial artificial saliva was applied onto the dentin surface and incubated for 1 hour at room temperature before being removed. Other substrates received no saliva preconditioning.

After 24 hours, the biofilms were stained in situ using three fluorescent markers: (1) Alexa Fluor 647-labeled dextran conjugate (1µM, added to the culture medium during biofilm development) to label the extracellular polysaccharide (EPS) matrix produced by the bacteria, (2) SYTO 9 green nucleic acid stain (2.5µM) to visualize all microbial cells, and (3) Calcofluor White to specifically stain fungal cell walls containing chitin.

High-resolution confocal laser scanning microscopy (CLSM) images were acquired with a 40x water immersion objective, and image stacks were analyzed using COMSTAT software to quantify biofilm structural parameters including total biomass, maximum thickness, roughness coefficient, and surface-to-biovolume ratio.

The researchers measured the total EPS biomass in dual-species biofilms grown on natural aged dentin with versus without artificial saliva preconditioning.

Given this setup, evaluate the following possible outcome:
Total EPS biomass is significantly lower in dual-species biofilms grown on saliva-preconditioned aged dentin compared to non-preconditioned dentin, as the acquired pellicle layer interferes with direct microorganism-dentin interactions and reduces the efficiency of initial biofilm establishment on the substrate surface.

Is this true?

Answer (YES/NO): NO